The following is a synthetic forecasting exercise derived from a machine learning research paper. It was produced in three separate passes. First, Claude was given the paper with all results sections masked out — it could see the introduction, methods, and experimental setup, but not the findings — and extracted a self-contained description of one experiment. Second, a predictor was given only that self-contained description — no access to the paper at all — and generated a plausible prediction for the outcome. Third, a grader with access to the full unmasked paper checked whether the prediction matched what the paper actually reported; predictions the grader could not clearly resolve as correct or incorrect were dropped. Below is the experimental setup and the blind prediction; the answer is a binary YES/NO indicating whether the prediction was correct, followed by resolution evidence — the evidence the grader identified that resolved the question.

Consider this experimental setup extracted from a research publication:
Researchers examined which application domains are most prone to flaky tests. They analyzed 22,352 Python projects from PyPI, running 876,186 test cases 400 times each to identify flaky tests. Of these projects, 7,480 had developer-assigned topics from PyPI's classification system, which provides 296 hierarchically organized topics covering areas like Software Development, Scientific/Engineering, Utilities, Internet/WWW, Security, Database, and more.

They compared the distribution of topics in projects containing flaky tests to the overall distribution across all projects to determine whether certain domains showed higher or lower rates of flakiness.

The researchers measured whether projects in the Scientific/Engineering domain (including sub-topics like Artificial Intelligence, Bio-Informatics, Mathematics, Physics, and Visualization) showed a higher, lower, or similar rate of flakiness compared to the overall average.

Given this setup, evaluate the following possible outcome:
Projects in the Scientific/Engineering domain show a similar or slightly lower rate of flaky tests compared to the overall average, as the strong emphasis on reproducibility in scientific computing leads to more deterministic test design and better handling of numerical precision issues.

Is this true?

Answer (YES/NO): NO